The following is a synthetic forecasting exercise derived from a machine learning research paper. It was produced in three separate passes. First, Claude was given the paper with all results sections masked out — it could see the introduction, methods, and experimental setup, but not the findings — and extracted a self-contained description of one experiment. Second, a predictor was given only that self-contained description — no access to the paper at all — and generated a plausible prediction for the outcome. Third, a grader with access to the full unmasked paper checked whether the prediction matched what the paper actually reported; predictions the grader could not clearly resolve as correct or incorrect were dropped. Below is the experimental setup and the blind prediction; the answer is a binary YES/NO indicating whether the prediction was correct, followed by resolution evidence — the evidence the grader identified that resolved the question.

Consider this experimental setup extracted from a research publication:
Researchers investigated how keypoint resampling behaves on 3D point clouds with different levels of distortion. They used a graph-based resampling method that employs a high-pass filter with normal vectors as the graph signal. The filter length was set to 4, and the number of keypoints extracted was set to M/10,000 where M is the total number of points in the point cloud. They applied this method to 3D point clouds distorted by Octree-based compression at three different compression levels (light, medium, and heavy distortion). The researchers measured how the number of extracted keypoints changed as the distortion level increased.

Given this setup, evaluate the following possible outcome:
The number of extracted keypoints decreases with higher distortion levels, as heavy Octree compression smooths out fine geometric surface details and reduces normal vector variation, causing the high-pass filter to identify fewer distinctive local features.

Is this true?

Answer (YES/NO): YES